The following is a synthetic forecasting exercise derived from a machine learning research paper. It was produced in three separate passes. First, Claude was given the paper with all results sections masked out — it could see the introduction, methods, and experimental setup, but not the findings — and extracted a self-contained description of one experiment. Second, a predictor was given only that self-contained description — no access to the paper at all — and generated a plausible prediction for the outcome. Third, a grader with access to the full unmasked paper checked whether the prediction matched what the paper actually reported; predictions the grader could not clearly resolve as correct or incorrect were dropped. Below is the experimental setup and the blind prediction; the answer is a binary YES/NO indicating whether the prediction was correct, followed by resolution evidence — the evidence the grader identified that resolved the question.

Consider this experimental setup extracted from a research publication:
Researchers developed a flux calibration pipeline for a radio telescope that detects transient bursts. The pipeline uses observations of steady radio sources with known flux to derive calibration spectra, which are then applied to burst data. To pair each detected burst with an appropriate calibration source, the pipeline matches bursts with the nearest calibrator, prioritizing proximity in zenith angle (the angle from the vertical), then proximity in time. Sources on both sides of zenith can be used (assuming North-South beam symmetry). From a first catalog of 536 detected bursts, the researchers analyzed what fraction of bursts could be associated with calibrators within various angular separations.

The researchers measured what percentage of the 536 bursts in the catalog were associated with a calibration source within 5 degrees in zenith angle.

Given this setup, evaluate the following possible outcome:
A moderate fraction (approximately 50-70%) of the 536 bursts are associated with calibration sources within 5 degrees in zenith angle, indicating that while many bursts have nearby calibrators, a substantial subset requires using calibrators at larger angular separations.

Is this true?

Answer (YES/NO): NO